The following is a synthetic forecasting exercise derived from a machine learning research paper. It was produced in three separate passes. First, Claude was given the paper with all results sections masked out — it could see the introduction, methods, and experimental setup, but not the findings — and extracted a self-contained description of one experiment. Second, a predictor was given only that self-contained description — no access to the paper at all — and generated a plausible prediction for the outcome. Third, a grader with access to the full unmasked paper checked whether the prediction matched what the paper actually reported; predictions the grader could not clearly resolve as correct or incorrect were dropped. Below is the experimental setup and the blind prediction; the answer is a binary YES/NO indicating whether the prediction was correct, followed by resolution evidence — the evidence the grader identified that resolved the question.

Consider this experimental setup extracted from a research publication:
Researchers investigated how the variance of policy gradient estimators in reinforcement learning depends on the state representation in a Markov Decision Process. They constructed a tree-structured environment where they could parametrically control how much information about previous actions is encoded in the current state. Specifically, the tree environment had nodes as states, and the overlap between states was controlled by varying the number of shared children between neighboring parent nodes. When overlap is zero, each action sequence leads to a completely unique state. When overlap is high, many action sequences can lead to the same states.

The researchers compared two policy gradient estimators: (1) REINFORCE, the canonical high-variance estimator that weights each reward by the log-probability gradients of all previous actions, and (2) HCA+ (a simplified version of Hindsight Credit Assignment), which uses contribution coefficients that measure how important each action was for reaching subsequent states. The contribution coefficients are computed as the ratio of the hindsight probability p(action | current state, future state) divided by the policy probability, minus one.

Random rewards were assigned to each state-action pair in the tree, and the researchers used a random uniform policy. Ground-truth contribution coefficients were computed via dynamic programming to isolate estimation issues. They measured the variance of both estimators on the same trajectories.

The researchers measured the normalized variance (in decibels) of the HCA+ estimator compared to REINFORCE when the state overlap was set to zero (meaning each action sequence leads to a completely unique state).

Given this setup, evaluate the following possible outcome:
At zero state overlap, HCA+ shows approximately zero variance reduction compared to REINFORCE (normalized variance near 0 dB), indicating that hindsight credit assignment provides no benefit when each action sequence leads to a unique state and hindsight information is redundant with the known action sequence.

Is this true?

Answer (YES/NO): YES